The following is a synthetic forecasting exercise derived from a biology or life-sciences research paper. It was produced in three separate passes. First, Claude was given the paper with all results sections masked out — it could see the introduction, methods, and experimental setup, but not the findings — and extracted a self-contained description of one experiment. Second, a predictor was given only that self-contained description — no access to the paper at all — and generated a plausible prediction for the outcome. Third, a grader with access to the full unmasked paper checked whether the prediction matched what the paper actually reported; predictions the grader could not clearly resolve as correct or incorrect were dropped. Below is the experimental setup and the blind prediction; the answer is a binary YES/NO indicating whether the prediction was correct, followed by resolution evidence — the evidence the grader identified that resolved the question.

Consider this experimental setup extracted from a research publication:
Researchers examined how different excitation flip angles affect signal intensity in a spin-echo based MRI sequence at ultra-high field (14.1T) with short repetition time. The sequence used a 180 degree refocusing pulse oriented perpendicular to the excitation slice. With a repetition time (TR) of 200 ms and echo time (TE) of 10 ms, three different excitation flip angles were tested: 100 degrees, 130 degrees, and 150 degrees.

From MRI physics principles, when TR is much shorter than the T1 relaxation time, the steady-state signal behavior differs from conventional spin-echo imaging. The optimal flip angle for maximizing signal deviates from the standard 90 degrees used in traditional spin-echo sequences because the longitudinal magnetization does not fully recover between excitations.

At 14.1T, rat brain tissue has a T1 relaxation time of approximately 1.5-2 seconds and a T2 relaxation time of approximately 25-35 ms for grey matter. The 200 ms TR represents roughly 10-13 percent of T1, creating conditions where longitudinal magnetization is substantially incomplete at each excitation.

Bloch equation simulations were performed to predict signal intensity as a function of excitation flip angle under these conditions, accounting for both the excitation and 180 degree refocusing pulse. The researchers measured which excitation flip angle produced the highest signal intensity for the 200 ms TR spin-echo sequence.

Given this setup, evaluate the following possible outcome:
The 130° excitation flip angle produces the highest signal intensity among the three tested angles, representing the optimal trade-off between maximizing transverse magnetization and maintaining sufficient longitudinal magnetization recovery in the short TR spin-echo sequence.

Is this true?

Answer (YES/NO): NO